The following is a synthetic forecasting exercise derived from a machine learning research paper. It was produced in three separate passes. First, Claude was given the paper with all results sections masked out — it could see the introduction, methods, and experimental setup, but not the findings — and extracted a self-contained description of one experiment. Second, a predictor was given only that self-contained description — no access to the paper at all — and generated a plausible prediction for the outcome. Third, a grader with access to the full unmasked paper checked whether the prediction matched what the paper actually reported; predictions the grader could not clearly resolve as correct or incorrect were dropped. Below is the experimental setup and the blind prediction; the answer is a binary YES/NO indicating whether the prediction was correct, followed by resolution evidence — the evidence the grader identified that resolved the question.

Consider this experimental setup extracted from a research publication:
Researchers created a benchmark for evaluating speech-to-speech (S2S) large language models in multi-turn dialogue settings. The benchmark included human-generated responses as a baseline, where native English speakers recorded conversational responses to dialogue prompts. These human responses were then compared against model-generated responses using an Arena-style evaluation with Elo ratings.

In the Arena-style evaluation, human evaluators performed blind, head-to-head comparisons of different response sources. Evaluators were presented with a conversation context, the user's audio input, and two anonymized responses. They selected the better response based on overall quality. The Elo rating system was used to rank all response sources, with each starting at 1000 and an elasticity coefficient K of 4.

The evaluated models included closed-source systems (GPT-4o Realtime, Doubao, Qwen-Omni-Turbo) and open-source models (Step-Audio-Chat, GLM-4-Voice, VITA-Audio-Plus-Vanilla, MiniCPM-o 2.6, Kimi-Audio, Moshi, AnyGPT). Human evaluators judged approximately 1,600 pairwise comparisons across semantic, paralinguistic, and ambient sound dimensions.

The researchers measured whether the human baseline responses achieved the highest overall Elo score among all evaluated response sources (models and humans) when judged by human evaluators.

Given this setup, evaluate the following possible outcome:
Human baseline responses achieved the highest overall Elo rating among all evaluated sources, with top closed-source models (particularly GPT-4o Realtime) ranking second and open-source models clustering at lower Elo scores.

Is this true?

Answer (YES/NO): NO